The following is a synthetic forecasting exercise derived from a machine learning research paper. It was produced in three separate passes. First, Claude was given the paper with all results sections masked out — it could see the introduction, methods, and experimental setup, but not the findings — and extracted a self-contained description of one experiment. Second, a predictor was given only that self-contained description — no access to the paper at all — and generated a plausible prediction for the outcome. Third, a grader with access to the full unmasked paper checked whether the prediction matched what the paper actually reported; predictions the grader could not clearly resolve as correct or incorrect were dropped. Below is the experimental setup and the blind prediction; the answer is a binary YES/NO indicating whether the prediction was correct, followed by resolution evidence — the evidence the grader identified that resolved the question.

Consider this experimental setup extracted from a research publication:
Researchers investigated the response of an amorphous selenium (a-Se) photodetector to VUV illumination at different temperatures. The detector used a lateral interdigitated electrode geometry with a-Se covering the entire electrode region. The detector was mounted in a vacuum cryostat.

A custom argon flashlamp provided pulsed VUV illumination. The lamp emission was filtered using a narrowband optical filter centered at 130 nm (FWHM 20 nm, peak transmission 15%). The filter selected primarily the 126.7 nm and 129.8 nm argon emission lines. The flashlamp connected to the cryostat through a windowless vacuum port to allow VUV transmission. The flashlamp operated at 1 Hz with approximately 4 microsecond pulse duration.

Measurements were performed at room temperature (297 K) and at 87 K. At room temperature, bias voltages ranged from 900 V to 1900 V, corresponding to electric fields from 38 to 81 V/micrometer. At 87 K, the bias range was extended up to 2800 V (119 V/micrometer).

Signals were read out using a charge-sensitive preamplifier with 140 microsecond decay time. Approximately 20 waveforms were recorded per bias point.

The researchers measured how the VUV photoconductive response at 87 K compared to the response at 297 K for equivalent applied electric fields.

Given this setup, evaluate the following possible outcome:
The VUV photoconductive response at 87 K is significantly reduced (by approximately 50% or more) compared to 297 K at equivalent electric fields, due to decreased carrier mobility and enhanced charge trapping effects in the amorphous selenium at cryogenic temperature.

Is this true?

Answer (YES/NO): YES